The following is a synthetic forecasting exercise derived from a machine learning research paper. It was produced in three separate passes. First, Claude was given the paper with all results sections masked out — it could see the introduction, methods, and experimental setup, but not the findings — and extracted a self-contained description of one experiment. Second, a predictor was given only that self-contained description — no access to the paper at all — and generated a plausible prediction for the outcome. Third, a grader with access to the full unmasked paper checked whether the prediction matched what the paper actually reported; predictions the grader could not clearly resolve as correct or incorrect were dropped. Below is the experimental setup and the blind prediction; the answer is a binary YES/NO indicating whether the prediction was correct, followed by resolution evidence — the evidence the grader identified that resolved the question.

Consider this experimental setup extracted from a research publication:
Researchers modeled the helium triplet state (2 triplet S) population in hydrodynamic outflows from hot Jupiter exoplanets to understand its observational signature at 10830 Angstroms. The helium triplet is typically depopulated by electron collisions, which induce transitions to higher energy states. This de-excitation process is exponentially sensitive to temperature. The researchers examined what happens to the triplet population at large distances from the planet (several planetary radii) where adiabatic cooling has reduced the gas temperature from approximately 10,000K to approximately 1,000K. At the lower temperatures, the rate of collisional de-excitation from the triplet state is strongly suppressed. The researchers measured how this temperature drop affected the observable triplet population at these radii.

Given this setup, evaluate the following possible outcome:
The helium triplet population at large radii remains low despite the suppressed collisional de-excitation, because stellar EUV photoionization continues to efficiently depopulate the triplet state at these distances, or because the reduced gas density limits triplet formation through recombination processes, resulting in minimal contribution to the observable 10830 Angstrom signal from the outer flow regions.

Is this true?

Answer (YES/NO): NO